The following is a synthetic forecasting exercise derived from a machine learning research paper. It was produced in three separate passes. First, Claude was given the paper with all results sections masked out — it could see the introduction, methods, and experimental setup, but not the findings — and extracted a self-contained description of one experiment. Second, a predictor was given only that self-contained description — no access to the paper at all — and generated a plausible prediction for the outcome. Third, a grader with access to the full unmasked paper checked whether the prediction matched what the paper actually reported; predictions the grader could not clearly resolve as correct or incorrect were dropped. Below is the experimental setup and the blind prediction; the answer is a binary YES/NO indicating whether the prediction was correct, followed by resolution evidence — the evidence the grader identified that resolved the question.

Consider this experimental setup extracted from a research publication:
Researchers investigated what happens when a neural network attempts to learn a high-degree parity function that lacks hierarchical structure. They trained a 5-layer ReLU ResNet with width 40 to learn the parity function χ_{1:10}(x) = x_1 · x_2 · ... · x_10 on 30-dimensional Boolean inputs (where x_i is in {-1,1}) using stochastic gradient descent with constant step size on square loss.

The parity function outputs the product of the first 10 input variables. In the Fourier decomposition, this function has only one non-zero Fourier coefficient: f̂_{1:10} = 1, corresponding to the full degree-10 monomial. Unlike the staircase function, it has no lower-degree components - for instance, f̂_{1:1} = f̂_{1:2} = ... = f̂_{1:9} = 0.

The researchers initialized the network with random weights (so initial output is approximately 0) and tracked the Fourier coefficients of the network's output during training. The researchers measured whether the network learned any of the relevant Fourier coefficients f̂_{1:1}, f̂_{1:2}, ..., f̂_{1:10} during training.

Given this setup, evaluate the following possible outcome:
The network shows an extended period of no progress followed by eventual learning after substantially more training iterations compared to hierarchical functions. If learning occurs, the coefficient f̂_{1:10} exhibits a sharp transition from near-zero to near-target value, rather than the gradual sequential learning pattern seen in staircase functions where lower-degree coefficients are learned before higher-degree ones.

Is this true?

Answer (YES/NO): NO